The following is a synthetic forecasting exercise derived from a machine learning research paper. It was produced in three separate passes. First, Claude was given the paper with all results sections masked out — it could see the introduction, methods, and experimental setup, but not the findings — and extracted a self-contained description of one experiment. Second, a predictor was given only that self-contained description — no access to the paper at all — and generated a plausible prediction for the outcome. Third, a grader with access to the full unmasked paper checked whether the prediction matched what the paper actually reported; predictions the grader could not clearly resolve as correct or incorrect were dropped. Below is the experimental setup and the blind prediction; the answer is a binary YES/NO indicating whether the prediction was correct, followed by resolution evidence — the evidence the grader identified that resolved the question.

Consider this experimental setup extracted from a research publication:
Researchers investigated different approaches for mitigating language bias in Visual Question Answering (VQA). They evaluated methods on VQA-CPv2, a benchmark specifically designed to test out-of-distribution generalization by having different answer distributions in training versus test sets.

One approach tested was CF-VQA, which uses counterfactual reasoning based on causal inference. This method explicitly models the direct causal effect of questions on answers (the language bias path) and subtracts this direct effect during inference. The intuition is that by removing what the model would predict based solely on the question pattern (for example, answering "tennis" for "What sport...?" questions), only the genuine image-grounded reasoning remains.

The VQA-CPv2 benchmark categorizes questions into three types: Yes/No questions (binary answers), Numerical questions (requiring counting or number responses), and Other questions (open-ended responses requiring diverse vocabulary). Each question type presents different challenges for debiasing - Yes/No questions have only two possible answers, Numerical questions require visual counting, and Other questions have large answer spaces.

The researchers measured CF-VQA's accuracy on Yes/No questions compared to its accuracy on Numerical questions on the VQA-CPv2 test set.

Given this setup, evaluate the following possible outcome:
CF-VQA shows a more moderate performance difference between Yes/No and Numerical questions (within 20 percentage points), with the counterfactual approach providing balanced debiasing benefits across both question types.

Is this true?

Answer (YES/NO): NO